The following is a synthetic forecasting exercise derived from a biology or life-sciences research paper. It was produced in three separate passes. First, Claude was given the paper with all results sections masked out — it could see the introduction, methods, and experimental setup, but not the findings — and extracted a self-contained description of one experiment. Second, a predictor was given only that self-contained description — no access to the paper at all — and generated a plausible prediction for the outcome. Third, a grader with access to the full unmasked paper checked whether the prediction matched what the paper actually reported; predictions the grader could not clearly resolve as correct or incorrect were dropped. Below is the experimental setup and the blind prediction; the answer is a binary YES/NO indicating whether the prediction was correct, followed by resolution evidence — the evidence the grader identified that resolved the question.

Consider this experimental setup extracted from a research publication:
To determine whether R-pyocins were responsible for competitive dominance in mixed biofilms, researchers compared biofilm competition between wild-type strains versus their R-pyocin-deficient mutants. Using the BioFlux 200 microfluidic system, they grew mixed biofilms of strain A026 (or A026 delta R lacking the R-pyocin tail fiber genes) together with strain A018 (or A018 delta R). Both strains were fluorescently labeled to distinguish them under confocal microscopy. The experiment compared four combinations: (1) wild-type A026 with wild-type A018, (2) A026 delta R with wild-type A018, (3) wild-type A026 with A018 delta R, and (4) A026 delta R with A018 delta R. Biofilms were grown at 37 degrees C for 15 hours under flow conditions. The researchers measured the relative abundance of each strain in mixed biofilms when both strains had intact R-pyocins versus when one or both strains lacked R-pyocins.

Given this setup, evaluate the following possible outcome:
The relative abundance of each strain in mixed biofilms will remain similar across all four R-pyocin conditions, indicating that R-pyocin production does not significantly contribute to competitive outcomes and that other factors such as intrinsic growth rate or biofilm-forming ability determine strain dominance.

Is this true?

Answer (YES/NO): NO